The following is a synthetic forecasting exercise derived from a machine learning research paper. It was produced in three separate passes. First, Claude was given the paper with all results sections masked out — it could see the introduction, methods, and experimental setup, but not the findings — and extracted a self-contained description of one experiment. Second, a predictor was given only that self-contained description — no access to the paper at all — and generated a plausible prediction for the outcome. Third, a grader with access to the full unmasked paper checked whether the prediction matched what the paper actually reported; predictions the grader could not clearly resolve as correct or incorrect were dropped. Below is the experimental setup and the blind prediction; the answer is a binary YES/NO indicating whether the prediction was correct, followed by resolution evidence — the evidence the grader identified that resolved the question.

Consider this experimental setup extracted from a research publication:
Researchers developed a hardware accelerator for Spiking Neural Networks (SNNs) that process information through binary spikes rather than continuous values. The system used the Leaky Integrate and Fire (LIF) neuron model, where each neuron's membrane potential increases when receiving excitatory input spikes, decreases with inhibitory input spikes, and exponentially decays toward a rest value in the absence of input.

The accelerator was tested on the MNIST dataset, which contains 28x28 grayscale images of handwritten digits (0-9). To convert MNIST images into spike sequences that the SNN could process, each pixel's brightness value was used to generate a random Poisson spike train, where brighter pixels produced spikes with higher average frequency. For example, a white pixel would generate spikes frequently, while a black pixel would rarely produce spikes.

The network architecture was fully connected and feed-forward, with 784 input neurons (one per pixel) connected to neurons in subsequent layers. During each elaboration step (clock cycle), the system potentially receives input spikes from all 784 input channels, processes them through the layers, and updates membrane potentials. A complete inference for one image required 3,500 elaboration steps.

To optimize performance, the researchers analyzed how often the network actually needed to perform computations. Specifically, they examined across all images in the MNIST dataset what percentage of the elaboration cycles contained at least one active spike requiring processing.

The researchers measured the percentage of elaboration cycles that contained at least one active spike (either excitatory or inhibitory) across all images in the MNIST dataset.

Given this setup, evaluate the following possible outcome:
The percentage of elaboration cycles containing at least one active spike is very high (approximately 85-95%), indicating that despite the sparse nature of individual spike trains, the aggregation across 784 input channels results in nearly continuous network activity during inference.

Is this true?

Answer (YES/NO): NO